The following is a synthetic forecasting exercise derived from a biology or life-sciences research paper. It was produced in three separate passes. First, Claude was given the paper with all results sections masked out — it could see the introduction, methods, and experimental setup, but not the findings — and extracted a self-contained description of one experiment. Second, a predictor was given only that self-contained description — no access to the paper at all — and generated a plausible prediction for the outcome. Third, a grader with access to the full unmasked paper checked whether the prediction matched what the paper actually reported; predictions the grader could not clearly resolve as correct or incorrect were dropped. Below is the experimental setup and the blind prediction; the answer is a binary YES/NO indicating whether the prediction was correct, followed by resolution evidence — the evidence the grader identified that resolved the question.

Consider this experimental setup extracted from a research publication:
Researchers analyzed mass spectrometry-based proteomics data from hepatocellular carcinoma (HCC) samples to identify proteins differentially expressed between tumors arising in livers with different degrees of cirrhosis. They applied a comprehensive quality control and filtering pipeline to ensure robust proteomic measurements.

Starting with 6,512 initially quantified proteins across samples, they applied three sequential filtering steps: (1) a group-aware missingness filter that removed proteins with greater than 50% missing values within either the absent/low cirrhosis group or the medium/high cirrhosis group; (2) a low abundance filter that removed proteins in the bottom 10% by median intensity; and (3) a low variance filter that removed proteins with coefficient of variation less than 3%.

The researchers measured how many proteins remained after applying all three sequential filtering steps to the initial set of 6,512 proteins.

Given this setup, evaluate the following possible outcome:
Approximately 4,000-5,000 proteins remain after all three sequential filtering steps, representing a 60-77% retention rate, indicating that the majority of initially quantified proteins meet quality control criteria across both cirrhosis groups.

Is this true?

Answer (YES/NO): YES